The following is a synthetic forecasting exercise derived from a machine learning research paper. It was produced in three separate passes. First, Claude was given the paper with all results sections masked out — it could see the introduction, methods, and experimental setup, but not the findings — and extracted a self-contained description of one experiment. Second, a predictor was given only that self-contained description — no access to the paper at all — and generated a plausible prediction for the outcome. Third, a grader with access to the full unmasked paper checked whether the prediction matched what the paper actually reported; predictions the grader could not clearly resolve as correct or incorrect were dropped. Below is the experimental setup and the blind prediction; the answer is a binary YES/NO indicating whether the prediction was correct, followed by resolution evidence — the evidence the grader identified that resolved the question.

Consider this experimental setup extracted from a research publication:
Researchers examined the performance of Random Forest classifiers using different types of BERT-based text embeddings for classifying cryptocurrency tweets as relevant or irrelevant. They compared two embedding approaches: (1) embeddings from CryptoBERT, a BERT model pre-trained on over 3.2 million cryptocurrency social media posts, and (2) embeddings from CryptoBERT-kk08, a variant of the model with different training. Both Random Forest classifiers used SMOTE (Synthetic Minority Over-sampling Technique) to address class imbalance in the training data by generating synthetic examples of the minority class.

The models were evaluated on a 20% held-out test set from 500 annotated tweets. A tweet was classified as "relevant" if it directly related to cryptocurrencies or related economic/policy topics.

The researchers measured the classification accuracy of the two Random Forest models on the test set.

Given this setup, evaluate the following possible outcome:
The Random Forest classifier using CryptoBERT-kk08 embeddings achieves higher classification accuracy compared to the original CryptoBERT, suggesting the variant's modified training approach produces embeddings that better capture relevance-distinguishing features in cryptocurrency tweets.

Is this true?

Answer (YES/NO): NO